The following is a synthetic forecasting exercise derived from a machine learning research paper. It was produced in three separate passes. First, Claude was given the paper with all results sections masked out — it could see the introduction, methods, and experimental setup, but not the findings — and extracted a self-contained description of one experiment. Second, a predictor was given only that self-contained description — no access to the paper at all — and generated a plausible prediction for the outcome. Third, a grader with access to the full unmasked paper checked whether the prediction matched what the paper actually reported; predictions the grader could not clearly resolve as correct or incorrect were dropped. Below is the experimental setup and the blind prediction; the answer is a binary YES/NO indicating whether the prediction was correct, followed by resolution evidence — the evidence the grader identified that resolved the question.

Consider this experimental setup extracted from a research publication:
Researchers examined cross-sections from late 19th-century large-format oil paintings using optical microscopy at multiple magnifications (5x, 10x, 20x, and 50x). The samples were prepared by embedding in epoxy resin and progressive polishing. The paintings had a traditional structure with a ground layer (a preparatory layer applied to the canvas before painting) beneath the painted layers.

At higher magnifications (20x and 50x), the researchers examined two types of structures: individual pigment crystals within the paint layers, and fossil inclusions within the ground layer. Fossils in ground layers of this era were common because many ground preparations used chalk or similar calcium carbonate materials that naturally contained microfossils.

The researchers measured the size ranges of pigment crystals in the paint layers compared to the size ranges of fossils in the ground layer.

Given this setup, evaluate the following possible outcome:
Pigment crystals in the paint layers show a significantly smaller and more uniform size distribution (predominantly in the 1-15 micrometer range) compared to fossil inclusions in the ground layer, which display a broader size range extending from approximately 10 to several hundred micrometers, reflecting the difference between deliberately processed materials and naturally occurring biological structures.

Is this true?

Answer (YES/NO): NO